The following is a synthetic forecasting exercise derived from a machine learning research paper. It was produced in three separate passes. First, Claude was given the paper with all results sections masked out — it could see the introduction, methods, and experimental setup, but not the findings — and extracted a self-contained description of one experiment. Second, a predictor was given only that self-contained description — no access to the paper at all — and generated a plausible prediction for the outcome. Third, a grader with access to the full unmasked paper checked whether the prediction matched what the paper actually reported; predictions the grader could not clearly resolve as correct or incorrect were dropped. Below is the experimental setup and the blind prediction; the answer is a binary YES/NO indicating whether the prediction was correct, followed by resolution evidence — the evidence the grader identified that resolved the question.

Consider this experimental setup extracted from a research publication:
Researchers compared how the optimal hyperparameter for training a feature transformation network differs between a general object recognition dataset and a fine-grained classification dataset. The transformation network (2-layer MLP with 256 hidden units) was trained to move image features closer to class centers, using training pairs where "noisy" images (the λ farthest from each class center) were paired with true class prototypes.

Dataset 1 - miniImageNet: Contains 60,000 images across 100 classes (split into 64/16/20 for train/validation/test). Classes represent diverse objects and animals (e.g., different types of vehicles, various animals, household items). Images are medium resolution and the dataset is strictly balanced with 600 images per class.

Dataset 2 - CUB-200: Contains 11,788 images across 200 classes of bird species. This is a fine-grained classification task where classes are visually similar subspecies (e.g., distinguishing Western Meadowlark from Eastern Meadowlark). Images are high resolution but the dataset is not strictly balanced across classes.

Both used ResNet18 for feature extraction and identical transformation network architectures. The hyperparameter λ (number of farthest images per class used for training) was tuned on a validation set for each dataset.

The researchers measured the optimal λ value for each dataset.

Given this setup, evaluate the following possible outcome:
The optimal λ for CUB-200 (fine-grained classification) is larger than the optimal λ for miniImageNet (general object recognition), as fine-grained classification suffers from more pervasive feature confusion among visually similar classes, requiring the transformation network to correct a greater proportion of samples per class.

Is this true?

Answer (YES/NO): NO